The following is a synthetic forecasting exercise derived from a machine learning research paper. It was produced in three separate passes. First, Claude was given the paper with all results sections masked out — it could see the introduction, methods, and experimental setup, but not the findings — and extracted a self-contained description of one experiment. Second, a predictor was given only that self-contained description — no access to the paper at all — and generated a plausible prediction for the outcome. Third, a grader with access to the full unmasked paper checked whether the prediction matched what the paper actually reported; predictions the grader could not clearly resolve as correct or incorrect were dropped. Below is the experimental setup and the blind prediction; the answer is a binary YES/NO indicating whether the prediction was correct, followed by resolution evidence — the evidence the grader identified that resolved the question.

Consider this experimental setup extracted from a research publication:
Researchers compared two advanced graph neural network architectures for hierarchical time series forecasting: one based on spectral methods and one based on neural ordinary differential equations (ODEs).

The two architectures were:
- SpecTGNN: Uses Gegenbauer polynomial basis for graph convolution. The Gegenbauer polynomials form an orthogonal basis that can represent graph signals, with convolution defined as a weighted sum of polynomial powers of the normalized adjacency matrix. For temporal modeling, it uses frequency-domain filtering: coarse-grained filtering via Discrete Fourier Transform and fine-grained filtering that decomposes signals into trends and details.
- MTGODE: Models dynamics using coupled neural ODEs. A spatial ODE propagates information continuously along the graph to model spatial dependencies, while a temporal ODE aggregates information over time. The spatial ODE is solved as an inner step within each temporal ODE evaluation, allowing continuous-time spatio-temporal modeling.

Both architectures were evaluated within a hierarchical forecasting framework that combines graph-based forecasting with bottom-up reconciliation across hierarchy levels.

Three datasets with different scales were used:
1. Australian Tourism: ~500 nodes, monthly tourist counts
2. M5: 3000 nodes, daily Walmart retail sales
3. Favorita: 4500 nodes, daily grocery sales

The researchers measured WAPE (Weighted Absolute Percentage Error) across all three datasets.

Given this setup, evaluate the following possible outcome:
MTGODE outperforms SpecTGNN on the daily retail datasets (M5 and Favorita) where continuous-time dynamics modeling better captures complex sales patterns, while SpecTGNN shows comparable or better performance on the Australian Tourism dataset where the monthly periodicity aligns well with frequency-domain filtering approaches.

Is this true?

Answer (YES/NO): NO